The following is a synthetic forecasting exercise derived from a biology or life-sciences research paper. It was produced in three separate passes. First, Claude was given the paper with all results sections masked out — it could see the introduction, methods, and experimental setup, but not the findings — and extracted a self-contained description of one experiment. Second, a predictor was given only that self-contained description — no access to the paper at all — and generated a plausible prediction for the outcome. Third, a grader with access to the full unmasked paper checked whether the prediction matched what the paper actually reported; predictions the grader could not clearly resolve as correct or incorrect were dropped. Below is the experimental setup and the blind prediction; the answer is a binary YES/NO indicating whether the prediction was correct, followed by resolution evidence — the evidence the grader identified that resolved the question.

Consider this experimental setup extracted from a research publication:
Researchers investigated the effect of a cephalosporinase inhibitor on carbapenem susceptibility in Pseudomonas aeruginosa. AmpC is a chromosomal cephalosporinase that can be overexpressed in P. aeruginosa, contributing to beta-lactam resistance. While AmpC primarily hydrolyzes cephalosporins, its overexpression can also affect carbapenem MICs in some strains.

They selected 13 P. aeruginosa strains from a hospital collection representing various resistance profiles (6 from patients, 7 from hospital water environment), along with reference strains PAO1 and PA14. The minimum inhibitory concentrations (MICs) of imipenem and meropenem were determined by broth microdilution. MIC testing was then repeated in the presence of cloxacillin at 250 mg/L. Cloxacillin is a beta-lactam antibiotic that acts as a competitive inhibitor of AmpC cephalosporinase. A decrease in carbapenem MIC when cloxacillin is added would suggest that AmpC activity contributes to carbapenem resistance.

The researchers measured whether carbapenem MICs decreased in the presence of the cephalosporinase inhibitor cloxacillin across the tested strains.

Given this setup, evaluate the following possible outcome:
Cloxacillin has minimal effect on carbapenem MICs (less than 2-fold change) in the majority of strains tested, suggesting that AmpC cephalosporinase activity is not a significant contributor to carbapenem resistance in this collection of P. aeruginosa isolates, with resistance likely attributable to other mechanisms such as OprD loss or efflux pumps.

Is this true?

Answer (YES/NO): YES